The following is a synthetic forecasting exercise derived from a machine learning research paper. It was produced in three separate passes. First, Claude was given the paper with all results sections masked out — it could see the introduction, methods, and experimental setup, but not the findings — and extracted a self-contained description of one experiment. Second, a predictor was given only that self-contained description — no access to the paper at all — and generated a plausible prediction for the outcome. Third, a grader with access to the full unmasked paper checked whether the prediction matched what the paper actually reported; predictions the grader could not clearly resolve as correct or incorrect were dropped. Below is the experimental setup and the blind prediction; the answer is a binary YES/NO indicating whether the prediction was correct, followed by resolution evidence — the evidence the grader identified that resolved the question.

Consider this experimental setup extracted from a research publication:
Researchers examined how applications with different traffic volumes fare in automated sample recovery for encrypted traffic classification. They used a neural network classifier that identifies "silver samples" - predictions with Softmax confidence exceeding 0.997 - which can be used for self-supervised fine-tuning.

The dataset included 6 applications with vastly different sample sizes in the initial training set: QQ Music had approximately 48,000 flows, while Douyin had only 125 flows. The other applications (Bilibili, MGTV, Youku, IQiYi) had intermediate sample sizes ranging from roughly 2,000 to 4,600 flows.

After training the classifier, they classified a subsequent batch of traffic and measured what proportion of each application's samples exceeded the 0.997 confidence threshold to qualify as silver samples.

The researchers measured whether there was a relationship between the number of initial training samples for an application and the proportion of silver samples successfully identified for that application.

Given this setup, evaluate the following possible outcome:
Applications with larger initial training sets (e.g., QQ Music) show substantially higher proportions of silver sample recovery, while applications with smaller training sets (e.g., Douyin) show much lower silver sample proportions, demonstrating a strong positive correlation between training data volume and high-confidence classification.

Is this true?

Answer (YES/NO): NO